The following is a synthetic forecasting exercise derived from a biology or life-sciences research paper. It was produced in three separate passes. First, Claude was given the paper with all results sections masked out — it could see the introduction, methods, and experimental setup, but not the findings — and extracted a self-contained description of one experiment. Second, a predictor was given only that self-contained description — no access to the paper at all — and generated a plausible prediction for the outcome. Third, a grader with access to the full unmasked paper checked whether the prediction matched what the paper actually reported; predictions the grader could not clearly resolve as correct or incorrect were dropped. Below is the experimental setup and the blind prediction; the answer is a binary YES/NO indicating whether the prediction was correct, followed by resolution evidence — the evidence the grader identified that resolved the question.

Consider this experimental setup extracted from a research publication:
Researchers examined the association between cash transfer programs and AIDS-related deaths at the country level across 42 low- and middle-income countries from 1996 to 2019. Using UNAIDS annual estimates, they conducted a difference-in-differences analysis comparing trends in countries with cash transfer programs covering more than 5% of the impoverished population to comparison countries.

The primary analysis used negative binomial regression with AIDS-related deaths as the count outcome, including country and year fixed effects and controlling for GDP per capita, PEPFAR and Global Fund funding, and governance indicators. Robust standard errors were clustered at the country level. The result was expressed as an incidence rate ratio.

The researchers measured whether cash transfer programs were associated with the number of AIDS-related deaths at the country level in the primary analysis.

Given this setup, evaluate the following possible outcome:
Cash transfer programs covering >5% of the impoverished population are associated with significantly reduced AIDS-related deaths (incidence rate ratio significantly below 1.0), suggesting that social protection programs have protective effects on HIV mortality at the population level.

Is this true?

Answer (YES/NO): NO